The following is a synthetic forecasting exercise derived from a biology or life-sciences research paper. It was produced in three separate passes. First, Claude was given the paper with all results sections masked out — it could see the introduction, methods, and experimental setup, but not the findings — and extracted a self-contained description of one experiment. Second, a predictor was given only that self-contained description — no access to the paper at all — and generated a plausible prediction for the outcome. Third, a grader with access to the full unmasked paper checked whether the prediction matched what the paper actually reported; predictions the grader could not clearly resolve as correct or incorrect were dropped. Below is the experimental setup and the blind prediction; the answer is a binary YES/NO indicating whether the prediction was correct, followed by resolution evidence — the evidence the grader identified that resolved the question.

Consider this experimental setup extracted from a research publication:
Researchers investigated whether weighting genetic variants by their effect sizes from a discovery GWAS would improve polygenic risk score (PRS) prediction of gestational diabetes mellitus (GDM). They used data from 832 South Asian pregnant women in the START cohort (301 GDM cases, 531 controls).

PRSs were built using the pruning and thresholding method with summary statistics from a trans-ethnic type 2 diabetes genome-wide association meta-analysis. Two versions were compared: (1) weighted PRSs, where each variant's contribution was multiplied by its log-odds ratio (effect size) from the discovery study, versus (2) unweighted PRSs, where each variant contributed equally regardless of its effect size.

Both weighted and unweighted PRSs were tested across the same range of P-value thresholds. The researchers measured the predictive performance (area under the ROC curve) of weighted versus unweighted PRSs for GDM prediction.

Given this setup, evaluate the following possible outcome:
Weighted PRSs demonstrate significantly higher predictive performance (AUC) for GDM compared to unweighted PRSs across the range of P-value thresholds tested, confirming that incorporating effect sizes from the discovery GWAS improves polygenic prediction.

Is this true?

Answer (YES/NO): NO